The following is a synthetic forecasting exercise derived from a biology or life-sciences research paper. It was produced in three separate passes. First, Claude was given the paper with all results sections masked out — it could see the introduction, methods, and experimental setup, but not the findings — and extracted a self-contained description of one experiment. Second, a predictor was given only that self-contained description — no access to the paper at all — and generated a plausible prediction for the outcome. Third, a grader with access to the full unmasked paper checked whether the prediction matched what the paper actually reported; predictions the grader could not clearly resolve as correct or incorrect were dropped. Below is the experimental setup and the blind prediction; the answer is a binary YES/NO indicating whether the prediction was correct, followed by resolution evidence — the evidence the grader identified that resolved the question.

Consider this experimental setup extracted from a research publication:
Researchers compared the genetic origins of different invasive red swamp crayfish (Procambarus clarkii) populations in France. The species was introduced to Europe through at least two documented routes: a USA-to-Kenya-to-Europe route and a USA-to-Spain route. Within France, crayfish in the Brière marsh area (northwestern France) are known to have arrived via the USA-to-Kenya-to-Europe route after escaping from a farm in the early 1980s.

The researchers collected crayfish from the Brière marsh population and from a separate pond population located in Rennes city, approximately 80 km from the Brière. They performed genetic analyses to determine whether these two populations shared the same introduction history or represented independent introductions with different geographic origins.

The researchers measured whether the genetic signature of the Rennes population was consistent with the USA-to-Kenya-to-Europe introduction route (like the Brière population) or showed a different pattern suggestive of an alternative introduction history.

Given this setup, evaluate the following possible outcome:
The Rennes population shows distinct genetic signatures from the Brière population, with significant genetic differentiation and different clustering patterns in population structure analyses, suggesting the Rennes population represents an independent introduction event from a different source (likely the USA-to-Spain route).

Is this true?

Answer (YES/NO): NO